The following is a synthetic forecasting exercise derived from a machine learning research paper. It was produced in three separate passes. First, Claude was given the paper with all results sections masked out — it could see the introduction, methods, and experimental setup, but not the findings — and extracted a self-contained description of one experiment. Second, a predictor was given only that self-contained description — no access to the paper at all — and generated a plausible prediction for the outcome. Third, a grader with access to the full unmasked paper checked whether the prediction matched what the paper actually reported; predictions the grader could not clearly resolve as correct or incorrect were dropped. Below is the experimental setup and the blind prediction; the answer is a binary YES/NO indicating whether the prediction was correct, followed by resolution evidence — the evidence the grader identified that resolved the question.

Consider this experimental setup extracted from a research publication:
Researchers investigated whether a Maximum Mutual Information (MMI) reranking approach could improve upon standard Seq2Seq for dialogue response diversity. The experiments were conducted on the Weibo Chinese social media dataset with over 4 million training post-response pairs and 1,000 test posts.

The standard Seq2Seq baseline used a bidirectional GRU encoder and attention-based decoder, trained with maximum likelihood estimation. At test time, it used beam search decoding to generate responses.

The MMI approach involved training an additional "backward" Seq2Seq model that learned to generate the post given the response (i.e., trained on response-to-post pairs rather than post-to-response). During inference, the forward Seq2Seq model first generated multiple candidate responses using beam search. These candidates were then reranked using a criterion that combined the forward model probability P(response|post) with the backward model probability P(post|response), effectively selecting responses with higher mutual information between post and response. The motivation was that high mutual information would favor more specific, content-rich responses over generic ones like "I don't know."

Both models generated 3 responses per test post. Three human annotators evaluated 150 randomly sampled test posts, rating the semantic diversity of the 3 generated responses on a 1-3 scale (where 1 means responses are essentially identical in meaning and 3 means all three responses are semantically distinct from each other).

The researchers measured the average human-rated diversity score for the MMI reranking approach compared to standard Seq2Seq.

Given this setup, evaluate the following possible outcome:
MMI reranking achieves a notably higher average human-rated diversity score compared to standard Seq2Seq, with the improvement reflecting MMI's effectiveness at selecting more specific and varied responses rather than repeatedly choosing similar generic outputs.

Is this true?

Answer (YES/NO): NO